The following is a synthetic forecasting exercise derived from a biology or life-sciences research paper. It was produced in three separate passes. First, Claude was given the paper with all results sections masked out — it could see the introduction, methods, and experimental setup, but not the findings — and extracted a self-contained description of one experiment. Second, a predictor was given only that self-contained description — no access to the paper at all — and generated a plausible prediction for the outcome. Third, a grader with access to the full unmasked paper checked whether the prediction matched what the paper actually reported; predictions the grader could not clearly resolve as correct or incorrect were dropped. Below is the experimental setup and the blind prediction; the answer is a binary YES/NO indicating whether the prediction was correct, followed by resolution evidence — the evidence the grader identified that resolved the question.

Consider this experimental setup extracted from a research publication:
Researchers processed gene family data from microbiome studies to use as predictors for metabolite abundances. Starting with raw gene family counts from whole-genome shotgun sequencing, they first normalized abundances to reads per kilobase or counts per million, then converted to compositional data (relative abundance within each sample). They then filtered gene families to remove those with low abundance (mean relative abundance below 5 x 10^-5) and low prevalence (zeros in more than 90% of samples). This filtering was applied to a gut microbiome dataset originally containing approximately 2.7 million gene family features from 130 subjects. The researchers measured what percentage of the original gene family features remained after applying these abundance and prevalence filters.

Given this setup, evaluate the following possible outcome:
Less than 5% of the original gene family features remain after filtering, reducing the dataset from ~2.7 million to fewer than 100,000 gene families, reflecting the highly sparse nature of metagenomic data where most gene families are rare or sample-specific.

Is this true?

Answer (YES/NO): NO